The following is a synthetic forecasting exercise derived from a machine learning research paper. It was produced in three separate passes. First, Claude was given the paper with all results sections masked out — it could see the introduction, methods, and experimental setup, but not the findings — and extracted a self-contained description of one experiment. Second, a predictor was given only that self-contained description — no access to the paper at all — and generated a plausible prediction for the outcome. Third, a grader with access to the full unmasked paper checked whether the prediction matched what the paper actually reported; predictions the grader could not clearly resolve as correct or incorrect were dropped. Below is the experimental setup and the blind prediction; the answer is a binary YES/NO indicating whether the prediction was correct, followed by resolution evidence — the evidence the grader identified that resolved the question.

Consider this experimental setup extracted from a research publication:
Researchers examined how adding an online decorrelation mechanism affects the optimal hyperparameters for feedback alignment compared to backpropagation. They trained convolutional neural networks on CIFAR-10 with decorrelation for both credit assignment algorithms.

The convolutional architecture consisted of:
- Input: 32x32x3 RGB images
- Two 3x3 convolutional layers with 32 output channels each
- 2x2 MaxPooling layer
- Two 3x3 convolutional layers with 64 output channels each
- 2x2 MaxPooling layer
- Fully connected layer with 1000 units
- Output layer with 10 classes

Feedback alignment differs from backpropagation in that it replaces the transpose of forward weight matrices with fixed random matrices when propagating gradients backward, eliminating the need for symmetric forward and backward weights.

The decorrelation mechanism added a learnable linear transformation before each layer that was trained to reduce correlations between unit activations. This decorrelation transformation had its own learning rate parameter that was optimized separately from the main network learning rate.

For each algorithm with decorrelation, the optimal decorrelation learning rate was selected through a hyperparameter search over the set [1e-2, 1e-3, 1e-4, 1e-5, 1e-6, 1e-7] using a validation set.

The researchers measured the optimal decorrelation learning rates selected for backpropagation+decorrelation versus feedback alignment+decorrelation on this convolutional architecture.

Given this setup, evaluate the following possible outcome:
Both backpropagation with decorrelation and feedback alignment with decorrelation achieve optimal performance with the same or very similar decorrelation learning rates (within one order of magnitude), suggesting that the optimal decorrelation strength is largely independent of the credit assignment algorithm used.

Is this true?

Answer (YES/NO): YES